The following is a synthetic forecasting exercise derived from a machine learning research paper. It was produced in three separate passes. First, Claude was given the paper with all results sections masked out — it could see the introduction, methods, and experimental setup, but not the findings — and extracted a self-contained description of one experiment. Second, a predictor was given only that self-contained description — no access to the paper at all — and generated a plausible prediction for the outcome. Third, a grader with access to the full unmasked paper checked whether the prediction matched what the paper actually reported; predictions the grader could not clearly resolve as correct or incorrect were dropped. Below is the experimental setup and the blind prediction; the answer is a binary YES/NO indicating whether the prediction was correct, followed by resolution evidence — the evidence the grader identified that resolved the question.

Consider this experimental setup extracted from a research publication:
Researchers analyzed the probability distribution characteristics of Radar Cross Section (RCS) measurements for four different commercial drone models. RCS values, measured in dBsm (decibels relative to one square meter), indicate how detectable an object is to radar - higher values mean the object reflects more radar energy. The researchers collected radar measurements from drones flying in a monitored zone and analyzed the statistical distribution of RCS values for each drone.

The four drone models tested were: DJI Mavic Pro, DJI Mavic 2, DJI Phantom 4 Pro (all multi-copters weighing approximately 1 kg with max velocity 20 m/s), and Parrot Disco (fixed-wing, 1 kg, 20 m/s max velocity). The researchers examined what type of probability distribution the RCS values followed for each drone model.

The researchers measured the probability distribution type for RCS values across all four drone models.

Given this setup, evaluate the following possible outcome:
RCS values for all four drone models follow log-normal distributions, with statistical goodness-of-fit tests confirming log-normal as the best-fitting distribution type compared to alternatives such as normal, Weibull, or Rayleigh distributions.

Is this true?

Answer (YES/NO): NO